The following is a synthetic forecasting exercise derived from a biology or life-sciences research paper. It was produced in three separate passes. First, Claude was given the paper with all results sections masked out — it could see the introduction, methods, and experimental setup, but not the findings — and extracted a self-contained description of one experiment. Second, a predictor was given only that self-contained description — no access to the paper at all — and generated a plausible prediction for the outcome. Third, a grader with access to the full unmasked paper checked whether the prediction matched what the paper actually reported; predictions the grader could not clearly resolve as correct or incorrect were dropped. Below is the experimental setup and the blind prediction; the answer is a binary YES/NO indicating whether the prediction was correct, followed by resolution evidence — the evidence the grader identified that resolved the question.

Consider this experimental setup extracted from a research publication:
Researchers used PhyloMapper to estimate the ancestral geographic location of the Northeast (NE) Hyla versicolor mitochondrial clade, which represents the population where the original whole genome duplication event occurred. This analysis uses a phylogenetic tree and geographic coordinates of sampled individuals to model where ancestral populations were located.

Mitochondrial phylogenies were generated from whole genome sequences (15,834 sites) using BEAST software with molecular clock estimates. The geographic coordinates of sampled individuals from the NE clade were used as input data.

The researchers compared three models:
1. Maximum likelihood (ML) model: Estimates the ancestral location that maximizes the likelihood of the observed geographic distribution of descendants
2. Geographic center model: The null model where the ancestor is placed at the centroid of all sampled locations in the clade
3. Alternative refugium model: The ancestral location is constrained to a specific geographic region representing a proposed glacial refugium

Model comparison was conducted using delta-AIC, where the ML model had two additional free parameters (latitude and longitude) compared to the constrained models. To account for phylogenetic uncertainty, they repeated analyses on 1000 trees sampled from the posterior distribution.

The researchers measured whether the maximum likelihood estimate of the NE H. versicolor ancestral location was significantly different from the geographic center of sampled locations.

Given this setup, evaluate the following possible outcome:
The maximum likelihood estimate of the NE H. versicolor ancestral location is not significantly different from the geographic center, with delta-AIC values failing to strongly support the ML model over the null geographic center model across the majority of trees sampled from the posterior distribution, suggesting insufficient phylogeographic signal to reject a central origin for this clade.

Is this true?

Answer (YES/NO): NO